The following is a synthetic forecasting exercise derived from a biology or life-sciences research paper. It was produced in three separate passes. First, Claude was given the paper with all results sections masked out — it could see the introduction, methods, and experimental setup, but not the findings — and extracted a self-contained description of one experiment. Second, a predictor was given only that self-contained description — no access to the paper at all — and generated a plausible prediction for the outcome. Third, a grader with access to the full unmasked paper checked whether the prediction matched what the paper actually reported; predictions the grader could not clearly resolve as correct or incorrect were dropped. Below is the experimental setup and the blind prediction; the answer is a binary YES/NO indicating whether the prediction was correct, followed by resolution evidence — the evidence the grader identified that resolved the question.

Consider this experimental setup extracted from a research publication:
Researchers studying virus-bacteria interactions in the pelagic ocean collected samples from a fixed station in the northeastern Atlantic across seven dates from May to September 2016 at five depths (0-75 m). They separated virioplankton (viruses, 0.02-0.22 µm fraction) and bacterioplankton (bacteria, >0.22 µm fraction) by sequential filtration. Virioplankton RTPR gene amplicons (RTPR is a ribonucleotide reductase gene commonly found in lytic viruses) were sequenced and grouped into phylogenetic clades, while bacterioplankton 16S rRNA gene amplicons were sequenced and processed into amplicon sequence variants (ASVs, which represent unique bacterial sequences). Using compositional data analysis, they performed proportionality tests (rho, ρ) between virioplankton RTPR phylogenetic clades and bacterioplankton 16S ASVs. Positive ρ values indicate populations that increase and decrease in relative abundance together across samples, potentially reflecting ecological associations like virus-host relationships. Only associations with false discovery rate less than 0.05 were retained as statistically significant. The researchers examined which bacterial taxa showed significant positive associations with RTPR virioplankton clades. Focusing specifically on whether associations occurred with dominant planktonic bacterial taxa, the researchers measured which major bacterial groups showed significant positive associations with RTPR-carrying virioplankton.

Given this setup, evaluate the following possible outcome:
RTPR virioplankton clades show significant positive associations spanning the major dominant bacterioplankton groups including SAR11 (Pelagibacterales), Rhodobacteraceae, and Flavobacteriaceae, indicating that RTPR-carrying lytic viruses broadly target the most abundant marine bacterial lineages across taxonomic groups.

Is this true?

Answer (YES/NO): YES